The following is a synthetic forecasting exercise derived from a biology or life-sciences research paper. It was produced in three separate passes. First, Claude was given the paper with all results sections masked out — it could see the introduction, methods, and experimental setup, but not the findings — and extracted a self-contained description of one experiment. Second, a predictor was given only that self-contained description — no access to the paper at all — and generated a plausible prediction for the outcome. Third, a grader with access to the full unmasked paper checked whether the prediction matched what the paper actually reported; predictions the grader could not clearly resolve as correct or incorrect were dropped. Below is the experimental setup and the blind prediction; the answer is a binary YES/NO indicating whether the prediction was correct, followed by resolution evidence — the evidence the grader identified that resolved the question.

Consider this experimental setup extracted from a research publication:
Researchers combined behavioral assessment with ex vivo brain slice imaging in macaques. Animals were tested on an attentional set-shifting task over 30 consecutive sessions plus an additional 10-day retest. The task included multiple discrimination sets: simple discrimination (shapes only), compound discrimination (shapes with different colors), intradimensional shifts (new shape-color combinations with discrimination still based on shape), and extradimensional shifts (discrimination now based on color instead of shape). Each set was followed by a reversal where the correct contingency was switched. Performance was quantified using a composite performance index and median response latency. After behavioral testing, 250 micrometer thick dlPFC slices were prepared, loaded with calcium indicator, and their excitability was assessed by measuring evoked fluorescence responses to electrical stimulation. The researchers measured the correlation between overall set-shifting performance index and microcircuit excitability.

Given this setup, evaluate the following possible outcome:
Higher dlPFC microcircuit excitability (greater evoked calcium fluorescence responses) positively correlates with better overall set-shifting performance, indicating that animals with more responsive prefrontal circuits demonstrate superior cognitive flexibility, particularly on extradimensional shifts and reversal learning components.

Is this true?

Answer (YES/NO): YES